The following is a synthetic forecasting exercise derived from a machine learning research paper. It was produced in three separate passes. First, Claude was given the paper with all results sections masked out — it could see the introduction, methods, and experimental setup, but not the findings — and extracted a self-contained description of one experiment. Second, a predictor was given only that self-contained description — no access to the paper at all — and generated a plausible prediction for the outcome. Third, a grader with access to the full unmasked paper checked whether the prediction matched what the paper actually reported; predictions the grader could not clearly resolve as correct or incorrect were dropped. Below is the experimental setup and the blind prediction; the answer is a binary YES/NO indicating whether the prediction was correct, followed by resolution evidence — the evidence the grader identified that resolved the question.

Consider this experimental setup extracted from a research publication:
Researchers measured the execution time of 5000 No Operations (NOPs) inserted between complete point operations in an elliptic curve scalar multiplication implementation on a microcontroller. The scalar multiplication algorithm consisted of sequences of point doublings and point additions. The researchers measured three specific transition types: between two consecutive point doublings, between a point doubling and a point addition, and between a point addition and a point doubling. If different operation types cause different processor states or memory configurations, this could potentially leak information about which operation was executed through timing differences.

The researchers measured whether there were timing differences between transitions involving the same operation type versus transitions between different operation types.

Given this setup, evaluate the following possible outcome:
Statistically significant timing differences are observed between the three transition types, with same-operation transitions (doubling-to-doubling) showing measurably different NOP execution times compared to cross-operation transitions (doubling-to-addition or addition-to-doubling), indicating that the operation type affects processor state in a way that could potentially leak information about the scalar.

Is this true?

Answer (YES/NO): NO